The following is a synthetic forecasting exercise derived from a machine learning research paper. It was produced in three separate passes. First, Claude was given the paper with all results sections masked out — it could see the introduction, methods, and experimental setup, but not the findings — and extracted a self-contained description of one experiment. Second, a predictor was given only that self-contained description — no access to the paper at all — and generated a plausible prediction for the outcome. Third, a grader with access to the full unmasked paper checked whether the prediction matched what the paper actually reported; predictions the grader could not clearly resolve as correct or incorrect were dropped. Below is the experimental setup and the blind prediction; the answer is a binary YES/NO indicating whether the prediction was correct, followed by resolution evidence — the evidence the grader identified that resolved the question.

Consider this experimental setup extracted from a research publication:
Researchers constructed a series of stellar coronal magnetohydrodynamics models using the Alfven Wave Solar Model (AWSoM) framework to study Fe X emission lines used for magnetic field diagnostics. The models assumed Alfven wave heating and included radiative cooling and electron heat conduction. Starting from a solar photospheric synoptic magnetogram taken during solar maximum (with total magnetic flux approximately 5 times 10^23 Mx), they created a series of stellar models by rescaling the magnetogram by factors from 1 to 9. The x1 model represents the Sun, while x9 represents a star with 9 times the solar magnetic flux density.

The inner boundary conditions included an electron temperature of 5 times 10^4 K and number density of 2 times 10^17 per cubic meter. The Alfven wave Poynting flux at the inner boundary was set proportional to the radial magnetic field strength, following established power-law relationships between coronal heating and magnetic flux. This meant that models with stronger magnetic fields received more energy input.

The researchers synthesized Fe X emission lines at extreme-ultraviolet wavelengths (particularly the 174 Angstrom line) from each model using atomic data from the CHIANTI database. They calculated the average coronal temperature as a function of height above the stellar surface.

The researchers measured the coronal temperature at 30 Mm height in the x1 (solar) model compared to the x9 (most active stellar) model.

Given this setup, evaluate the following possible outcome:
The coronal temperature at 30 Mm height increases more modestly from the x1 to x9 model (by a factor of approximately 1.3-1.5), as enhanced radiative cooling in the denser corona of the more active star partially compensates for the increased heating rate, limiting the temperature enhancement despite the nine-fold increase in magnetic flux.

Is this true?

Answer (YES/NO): NO